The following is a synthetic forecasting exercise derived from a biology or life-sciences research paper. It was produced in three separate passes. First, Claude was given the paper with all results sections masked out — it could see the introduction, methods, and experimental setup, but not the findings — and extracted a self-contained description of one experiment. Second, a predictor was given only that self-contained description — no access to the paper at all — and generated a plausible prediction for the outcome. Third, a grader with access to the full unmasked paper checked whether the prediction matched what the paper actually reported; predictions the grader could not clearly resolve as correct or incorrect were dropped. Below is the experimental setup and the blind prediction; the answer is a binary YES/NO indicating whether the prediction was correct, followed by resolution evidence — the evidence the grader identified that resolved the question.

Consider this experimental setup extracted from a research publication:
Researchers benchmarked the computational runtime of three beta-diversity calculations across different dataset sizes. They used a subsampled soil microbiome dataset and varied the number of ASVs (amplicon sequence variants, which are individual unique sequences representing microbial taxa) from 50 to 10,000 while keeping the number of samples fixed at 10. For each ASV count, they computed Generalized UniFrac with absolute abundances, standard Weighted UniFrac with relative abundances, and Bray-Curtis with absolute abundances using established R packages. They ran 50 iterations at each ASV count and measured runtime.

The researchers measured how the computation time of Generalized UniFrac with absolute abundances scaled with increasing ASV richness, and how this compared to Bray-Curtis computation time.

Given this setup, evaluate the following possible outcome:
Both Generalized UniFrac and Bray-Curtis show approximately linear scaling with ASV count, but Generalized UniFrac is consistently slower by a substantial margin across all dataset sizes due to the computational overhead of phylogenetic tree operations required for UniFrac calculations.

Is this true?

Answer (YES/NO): NO